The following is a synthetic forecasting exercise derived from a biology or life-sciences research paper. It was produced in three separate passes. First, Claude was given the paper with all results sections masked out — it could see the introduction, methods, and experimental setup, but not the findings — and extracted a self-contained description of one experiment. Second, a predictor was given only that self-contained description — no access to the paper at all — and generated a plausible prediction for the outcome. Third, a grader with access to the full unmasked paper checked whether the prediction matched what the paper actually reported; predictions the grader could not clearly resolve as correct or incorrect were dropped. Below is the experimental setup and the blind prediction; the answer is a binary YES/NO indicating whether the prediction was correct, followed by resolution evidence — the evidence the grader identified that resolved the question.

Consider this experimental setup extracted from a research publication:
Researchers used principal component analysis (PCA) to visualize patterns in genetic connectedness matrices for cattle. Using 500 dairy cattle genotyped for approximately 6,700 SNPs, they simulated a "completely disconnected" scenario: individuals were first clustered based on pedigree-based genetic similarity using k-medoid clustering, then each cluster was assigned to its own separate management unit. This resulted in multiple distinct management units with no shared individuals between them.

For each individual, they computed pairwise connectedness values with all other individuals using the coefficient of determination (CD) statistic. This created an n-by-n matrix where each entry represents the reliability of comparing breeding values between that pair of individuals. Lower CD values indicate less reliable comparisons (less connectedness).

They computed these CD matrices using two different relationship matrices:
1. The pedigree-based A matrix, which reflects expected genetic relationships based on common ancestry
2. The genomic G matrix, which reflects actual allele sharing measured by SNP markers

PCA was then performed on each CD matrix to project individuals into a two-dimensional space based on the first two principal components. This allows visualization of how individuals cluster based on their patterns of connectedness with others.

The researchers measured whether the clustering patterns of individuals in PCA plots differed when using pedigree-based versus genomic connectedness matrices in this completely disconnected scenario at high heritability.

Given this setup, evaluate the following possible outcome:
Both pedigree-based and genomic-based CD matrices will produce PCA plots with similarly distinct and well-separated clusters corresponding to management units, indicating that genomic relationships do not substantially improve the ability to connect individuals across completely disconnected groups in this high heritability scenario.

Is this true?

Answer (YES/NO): NO